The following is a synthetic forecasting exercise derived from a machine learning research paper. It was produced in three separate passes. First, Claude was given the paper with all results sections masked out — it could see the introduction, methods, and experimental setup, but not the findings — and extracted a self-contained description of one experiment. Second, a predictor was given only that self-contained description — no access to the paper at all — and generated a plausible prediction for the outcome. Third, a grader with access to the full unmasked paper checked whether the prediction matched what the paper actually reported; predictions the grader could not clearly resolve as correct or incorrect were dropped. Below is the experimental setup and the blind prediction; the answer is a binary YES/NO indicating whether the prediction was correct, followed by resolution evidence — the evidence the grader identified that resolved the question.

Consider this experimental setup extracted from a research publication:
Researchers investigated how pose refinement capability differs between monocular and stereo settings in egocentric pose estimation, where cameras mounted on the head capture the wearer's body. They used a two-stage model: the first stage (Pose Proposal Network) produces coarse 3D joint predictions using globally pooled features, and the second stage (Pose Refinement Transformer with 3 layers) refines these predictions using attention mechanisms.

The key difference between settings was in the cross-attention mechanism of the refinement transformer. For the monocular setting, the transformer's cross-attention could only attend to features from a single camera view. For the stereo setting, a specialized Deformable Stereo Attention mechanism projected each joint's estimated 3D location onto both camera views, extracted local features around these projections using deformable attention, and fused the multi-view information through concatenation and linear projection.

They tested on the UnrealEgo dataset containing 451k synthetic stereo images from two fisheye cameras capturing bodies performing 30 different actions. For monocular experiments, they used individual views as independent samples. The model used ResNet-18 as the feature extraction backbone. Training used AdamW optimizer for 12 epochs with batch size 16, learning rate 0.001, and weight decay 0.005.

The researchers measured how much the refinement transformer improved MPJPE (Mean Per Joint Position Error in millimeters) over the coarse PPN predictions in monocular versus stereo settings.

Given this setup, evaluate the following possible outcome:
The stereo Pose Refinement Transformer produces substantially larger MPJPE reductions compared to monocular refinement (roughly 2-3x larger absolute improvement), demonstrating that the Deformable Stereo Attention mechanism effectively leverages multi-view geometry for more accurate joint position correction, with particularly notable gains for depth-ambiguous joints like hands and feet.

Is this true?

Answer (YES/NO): NO